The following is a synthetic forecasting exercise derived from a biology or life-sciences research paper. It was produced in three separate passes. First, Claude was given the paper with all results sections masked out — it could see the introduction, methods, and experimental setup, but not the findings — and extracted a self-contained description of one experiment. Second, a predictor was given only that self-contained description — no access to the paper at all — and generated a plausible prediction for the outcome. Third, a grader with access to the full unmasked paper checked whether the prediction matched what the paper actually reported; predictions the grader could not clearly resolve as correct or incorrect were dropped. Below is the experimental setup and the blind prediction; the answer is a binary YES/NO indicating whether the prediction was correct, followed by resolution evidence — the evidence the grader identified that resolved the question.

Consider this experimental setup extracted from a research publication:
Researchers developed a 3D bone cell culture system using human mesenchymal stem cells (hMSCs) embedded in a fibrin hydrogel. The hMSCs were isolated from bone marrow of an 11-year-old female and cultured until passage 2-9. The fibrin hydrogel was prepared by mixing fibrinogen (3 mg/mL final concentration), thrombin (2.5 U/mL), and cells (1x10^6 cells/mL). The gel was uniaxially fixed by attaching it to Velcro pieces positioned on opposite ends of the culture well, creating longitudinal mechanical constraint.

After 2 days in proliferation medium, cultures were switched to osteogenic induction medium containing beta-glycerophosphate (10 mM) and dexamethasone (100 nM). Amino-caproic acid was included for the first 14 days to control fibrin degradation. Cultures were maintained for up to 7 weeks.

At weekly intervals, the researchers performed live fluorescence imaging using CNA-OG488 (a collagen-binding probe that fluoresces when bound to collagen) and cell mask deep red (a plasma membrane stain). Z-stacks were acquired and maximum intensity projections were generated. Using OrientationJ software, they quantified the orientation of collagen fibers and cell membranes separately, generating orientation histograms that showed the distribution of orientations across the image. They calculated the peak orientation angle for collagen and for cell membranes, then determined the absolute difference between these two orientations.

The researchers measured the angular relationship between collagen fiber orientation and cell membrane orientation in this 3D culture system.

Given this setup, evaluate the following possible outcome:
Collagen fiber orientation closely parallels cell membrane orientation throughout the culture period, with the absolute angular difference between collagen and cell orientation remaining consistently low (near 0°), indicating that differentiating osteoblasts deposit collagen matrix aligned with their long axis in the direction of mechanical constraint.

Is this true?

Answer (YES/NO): NO